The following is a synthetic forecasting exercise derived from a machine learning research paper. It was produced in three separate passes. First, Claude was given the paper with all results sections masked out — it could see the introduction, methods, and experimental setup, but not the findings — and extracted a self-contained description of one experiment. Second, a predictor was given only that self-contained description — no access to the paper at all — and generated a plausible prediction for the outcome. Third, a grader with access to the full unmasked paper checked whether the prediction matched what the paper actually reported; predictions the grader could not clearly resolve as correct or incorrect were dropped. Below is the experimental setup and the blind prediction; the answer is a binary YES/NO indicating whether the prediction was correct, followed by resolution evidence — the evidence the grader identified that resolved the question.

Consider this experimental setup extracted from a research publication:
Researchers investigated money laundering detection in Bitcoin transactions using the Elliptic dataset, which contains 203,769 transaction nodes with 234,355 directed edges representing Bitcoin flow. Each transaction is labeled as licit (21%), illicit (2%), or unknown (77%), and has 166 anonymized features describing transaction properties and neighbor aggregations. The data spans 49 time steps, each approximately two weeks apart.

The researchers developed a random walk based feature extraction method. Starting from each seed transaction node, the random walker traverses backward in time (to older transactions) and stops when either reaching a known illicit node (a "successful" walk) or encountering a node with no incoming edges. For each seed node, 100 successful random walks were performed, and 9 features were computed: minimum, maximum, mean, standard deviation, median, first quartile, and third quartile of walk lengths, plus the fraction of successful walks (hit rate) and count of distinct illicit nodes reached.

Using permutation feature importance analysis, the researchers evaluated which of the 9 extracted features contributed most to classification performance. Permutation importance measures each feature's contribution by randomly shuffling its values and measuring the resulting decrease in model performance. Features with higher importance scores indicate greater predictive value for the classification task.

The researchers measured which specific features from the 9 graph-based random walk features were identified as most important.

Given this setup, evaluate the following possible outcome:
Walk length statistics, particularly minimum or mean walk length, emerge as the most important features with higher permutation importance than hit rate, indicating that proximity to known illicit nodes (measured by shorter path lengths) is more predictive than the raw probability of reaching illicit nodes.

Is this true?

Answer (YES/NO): NO